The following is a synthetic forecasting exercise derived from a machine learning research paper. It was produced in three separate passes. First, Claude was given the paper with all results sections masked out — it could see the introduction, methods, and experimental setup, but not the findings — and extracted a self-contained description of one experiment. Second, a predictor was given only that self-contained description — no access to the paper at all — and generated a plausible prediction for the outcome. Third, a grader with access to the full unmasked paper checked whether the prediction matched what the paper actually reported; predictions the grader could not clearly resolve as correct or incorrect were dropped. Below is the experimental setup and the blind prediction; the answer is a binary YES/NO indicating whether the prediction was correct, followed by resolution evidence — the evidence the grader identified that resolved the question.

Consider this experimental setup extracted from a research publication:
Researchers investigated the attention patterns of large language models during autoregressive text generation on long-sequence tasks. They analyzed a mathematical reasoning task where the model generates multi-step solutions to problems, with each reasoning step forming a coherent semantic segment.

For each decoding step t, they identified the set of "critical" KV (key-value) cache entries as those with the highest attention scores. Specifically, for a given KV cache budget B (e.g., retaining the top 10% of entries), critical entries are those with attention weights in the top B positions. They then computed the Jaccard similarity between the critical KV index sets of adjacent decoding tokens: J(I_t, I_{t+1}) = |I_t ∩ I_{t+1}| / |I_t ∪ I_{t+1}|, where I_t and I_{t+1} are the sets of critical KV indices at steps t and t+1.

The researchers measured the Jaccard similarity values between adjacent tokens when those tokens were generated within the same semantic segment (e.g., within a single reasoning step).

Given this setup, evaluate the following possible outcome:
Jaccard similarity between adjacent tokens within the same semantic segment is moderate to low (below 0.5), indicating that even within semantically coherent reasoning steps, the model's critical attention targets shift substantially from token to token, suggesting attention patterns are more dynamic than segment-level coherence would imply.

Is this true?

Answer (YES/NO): NO